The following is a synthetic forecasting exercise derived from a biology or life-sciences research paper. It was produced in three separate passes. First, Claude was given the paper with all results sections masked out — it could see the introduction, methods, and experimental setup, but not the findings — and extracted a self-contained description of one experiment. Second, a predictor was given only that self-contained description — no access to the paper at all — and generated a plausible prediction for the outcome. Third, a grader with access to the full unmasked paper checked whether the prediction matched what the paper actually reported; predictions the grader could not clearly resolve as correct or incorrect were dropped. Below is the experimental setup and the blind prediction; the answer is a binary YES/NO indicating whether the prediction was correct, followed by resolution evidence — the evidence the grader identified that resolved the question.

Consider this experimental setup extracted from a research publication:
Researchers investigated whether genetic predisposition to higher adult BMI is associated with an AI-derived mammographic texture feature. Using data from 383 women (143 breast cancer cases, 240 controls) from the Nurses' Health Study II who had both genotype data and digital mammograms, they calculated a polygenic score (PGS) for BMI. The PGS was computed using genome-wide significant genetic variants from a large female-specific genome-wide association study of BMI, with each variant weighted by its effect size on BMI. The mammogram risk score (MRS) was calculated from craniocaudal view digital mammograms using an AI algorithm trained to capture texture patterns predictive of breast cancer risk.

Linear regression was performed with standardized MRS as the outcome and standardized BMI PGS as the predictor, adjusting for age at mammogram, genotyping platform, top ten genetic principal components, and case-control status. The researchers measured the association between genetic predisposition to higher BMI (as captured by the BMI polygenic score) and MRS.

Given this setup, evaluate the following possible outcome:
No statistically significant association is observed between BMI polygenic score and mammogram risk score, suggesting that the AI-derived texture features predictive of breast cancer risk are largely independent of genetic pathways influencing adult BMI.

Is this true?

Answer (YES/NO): YES